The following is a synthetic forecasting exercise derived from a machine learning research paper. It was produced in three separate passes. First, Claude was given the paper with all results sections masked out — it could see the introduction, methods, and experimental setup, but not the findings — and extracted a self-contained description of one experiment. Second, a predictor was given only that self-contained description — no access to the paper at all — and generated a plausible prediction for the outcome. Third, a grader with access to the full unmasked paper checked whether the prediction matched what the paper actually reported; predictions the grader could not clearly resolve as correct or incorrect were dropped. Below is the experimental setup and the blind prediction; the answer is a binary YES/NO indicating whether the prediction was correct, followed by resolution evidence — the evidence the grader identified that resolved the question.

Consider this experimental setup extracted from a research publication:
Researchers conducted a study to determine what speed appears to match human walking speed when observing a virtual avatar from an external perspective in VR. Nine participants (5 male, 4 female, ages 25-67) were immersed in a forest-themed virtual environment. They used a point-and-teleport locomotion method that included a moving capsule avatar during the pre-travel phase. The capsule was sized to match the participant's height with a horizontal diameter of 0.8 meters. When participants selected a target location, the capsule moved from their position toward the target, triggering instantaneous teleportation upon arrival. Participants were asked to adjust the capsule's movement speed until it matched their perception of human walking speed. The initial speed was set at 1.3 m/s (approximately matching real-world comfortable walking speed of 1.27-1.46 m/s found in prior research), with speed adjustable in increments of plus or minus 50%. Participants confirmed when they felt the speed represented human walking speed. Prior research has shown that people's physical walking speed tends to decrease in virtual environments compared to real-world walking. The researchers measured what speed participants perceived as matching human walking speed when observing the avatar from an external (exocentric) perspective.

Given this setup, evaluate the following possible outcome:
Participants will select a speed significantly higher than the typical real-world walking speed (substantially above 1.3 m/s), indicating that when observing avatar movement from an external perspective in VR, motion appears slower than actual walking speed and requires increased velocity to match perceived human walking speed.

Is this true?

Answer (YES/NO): YES